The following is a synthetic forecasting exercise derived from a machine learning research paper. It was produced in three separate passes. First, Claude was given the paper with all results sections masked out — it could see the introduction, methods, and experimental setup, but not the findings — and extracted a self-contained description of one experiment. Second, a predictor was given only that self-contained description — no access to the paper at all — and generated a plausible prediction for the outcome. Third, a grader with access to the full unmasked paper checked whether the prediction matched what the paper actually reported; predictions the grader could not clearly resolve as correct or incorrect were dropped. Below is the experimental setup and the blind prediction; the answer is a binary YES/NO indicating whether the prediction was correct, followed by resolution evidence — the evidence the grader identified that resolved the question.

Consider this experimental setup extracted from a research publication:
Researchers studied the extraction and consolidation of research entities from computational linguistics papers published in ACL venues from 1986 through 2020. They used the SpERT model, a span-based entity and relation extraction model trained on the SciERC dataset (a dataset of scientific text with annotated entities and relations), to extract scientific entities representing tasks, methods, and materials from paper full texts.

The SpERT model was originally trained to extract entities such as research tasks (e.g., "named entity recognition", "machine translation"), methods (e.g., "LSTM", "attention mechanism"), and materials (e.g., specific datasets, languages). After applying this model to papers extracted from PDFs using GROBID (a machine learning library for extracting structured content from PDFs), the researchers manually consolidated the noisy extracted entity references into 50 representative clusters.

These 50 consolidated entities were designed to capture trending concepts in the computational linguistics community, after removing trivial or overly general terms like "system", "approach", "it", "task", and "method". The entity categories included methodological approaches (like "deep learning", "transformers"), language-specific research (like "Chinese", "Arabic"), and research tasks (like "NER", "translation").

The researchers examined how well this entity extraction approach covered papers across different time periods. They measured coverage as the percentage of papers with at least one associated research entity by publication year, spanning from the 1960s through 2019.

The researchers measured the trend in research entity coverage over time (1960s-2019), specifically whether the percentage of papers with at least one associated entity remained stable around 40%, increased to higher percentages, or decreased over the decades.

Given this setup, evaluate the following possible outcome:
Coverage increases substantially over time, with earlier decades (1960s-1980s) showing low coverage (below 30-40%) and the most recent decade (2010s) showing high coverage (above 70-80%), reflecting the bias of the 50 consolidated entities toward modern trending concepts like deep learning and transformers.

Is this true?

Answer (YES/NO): NO